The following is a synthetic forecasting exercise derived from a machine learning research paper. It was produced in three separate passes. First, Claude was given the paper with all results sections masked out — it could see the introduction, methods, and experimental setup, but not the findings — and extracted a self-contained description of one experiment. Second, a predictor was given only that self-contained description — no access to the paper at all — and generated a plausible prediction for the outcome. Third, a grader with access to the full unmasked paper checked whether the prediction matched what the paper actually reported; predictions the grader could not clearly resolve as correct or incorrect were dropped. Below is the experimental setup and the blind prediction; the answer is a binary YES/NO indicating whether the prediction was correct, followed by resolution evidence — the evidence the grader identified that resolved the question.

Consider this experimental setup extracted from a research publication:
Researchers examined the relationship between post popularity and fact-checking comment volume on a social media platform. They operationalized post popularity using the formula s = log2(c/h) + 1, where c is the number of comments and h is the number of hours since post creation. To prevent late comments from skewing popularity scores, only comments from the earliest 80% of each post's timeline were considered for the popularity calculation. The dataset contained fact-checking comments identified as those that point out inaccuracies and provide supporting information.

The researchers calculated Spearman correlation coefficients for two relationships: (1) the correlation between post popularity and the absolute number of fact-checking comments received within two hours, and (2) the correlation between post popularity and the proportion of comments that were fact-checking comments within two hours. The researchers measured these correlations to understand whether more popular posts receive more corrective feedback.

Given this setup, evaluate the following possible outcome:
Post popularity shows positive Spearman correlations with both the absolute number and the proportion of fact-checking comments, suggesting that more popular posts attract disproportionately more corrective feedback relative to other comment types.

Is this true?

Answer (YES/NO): NO